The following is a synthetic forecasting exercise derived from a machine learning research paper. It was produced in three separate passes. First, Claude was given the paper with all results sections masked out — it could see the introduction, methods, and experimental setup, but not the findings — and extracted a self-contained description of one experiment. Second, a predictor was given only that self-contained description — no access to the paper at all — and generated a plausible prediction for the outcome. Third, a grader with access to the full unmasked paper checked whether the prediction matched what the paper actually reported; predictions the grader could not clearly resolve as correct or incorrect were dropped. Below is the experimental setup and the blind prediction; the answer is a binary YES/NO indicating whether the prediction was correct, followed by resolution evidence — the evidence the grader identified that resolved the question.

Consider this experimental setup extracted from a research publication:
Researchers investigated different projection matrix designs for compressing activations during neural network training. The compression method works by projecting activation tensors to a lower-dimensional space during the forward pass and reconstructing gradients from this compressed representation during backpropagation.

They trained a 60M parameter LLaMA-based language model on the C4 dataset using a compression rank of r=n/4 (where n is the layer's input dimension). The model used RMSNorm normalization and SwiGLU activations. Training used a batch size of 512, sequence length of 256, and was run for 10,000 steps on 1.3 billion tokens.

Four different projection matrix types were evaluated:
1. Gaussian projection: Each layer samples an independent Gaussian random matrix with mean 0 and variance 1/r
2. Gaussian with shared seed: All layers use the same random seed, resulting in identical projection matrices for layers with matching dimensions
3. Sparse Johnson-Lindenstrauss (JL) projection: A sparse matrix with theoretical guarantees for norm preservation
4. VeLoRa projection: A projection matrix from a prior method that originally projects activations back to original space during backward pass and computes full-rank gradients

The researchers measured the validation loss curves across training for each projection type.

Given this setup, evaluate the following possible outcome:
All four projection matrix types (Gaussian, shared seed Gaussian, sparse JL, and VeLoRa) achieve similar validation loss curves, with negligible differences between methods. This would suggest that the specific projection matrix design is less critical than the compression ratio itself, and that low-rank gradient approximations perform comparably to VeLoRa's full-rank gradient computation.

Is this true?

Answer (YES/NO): NO